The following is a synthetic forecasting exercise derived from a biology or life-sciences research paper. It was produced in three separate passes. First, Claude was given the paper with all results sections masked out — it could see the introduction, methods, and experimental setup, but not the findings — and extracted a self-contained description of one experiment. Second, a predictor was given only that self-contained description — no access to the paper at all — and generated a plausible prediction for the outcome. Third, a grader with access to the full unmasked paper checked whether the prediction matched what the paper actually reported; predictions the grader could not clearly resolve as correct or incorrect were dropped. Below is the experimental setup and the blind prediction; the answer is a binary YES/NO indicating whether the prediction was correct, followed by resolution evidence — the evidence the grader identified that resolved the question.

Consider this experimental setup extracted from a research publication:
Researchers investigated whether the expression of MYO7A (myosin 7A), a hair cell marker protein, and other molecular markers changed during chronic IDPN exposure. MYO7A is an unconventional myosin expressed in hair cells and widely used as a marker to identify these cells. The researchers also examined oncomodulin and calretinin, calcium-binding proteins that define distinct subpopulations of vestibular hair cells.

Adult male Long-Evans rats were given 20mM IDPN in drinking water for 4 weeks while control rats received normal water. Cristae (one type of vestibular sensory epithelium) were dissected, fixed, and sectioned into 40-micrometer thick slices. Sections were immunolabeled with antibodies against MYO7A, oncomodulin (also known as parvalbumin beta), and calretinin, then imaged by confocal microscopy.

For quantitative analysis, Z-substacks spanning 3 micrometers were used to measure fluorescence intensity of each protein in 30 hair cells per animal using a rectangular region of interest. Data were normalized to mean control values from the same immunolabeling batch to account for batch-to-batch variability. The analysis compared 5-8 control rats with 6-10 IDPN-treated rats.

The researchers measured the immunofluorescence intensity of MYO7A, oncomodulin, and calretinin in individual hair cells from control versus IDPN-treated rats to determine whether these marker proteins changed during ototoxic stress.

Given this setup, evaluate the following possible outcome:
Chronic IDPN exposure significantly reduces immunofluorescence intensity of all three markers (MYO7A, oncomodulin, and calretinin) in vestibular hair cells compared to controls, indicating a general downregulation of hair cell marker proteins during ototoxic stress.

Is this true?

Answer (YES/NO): NO